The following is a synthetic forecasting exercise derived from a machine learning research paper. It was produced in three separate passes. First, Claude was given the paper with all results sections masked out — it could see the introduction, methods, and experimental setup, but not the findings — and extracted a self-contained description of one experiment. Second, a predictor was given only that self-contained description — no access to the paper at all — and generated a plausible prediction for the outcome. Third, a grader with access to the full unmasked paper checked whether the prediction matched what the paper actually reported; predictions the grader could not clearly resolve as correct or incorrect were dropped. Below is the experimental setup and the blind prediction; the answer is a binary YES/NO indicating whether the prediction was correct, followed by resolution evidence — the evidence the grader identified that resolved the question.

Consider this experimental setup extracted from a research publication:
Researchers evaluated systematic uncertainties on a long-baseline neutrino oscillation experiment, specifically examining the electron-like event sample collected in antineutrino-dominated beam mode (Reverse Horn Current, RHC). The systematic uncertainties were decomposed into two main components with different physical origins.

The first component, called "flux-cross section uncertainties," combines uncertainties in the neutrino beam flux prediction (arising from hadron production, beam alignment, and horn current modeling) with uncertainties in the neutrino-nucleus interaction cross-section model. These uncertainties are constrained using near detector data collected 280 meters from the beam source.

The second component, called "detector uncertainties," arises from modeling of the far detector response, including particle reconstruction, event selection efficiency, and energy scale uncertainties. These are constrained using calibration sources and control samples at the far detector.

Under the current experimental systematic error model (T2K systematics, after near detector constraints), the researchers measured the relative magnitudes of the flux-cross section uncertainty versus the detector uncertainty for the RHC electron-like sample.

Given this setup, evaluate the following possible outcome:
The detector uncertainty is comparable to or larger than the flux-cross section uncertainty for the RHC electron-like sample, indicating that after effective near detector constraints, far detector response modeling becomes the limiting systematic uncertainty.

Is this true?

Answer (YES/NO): NO